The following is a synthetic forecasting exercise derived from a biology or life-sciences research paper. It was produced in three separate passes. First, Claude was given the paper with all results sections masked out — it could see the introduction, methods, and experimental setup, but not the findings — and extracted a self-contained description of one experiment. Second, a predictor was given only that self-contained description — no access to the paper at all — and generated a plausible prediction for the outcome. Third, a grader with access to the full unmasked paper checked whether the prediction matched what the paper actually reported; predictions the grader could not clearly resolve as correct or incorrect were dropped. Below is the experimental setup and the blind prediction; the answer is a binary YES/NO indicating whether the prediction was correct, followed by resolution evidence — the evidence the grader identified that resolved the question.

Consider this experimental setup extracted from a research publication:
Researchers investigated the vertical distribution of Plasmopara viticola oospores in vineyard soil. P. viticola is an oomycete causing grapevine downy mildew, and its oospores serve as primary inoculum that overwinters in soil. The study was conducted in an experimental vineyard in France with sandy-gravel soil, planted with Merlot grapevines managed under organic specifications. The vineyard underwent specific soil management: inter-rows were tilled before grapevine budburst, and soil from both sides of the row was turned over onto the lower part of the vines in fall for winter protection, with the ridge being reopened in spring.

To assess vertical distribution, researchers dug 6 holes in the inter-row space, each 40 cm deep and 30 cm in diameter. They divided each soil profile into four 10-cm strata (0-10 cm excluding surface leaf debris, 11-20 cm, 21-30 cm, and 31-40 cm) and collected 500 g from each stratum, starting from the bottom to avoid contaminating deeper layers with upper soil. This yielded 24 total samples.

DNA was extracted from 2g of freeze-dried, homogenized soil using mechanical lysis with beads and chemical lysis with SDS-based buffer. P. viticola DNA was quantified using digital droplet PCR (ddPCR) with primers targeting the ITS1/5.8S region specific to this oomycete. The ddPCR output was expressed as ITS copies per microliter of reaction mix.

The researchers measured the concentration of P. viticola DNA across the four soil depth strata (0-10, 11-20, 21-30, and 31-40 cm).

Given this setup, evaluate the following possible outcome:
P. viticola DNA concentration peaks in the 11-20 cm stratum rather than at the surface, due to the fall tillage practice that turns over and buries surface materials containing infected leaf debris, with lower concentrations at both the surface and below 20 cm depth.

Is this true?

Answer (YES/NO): NO